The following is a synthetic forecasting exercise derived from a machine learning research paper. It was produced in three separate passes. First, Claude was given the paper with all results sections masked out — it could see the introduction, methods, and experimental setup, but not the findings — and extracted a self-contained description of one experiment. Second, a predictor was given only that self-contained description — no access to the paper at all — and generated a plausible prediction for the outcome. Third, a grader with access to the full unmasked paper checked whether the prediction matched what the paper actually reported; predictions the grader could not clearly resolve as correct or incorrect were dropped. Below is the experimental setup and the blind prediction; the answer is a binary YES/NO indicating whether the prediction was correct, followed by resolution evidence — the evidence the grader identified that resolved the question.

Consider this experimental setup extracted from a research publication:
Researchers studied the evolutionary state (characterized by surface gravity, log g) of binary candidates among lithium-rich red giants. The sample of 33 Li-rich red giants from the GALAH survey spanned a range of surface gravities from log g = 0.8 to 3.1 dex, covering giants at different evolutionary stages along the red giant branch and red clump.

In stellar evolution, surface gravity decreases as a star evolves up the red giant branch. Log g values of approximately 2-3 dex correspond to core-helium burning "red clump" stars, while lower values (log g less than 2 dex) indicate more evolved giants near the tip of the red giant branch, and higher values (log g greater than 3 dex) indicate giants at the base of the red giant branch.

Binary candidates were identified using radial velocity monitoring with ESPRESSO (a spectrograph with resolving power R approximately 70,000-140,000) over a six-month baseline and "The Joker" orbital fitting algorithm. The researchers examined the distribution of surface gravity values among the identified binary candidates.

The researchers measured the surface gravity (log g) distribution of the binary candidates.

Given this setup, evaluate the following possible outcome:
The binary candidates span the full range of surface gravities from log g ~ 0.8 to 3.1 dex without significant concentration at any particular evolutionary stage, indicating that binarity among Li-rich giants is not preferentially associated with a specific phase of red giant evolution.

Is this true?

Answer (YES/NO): NO